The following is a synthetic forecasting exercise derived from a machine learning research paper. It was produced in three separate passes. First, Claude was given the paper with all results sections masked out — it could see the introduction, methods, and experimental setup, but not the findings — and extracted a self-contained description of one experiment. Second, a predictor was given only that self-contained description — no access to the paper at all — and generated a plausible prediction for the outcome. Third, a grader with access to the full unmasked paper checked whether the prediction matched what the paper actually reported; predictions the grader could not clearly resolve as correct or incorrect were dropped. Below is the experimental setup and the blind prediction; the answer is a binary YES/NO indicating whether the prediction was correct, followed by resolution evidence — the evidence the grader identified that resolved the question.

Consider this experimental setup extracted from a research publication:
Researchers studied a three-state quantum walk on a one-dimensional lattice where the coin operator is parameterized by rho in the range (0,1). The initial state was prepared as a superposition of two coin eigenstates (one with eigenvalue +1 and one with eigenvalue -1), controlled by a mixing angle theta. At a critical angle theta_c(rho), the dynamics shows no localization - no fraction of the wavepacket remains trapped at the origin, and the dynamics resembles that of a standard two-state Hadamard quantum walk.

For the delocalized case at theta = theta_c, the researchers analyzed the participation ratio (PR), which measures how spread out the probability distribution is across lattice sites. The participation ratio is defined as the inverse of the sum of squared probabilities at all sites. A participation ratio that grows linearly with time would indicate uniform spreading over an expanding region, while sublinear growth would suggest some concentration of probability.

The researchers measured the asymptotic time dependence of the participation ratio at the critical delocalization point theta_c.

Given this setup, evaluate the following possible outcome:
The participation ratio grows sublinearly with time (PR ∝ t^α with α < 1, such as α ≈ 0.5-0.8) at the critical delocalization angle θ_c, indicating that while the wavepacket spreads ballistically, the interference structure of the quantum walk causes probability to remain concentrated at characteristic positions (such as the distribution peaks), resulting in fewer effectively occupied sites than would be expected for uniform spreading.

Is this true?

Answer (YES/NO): NO